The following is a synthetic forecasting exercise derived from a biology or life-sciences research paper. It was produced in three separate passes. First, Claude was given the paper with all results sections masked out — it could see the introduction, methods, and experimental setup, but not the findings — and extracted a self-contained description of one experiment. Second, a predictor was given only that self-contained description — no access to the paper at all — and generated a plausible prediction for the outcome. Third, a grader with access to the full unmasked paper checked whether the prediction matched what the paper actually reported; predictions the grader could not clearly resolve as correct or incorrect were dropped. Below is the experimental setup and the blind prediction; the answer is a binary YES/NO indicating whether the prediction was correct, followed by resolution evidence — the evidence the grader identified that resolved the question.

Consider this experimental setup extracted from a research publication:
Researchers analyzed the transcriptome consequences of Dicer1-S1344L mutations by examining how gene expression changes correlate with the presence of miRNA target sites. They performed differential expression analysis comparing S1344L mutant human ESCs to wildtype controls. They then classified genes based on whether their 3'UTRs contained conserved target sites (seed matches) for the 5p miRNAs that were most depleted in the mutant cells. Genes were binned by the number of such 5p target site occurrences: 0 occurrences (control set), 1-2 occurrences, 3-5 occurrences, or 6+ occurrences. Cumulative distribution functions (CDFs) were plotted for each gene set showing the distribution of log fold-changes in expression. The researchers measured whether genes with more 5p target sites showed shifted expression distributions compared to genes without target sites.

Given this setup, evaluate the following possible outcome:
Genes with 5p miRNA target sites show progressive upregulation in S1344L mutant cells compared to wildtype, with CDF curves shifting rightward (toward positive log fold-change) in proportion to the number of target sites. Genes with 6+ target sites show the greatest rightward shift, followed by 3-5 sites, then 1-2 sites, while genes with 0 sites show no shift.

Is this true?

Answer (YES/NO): YES